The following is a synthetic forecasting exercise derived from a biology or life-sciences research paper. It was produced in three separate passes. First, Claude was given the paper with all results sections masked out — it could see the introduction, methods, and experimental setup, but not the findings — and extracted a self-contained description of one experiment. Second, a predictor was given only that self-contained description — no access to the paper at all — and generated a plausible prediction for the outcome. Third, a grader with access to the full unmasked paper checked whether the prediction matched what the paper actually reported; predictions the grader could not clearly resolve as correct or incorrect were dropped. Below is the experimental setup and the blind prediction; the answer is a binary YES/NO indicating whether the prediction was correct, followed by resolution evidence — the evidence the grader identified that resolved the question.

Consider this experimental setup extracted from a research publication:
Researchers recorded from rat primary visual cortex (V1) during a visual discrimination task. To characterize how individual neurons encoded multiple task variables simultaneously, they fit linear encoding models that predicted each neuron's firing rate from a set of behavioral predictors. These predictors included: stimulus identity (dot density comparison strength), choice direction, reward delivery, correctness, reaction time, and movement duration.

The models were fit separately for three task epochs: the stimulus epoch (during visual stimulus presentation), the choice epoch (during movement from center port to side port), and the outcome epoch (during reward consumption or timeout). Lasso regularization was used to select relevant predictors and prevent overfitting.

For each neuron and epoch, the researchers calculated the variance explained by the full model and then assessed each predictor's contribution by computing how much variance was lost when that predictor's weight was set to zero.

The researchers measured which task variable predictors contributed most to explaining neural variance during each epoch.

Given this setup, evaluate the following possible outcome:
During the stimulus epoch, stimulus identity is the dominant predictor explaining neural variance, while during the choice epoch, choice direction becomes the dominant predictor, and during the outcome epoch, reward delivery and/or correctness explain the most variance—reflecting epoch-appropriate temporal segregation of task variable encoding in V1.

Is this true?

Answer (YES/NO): NO